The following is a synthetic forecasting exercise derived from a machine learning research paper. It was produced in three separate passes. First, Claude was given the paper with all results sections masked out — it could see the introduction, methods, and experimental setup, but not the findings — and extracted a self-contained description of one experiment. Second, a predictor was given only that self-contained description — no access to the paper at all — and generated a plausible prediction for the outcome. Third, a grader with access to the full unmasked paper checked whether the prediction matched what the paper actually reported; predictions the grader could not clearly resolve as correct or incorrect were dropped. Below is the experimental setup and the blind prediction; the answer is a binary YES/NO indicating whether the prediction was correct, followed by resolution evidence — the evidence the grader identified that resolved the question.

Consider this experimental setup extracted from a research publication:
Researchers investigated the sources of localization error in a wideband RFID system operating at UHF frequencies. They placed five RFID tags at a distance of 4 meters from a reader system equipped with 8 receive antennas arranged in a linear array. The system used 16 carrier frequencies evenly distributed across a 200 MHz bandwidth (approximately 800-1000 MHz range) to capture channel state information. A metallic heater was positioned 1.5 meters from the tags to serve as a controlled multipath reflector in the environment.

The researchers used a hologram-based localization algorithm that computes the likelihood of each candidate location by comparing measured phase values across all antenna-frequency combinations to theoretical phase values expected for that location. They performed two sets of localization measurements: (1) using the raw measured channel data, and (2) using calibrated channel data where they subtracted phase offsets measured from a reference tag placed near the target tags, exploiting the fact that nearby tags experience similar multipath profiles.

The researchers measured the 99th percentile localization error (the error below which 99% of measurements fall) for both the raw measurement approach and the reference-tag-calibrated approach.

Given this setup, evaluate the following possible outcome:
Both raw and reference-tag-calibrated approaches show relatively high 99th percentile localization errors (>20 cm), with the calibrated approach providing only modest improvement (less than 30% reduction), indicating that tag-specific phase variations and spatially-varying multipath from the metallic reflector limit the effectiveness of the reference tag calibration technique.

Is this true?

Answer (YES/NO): NO